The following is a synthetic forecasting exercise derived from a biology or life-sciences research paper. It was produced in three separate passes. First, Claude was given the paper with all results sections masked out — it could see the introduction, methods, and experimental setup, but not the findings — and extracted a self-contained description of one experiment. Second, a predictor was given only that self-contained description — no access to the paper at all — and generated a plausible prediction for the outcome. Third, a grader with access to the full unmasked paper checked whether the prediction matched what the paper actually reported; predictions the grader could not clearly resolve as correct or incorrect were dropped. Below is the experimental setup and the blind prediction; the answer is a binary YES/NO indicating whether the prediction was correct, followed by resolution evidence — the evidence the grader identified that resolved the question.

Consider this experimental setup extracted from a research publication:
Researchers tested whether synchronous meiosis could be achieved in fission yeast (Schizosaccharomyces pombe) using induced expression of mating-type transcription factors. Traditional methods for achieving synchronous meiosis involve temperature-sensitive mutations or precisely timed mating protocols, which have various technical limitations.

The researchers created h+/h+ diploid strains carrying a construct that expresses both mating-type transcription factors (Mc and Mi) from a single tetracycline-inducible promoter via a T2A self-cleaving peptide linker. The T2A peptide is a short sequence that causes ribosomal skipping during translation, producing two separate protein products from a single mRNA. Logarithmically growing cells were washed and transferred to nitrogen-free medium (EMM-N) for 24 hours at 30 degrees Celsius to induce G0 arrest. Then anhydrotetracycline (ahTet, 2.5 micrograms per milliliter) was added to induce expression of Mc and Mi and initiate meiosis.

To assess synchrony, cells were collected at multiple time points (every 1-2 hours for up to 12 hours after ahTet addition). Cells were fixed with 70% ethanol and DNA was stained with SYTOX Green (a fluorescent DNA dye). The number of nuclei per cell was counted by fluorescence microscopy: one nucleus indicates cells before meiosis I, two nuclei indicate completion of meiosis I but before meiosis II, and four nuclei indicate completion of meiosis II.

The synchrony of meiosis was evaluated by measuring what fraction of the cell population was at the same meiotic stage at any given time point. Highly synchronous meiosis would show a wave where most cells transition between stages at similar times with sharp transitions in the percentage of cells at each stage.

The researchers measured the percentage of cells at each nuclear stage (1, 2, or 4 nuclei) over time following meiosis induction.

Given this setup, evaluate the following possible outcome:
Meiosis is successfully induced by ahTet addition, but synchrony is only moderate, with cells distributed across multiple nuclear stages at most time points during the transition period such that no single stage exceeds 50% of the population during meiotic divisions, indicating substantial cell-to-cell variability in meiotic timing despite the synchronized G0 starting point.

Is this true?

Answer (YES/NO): NO